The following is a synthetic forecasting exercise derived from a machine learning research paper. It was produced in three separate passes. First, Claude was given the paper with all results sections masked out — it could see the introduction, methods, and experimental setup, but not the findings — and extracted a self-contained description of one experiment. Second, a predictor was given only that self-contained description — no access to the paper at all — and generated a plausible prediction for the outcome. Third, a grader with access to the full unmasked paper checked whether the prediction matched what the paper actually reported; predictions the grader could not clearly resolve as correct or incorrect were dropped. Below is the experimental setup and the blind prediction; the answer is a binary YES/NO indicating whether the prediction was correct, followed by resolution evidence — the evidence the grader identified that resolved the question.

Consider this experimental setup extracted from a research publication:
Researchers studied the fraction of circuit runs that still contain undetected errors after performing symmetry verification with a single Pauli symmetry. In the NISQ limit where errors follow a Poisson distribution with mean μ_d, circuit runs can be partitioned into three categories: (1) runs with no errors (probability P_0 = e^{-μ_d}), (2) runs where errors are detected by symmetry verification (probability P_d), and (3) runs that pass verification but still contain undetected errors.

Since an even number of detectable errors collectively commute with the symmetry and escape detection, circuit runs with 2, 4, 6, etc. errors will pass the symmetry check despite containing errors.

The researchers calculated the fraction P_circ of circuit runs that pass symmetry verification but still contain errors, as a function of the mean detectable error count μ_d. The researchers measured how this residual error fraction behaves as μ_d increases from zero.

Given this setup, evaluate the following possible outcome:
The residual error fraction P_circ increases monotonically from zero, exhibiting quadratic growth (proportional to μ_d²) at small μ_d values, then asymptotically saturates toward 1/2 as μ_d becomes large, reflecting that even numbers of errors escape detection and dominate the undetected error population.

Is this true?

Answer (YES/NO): YES